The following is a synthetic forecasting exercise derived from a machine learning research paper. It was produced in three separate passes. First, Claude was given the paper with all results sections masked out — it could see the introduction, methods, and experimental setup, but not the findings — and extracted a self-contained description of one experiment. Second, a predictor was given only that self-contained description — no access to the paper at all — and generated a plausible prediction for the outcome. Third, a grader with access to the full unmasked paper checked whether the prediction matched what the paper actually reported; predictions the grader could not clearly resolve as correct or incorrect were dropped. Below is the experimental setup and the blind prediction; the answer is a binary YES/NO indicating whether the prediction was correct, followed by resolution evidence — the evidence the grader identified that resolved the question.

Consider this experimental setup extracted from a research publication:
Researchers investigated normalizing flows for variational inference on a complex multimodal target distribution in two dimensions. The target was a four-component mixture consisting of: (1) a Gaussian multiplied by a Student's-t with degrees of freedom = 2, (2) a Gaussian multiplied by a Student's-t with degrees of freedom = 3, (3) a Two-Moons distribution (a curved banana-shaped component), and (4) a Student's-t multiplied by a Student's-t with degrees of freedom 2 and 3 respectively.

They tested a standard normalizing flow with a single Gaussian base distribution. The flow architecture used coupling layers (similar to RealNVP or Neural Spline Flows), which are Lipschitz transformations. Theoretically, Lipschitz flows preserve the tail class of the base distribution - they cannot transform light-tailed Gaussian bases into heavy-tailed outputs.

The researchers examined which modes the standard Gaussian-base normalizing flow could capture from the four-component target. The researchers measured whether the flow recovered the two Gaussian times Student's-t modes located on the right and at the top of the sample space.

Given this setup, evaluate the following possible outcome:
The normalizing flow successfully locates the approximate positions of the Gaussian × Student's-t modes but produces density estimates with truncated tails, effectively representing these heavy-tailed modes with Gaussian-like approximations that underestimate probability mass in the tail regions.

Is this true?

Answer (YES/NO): NO